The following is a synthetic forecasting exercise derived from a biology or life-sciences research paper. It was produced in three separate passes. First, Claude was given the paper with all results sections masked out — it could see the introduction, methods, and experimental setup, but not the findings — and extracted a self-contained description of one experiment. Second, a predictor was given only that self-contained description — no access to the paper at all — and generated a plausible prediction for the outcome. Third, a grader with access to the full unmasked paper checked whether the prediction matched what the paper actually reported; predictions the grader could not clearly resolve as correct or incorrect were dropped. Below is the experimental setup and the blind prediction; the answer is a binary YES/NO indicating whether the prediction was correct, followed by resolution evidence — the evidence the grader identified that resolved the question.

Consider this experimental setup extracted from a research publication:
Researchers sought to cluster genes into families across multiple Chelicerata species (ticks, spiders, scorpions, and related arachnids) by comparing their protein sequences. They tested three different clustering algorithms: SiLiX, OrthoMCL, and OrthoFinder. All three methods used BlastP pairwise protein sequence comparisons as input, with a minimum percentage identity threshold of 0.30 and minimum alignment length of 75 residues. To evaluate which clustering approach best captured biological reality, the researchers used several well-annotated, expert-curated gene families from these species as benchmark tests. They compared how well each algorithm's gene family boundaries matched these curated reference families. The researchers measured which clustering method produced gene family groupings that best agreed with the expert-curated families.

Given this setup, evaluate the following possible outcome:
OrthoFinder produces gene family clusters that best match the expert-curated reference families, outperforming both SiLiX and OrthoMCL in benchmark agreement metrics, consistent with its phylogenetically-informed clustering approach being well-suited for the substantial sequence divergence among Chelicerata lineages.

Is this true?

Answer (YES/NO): NO